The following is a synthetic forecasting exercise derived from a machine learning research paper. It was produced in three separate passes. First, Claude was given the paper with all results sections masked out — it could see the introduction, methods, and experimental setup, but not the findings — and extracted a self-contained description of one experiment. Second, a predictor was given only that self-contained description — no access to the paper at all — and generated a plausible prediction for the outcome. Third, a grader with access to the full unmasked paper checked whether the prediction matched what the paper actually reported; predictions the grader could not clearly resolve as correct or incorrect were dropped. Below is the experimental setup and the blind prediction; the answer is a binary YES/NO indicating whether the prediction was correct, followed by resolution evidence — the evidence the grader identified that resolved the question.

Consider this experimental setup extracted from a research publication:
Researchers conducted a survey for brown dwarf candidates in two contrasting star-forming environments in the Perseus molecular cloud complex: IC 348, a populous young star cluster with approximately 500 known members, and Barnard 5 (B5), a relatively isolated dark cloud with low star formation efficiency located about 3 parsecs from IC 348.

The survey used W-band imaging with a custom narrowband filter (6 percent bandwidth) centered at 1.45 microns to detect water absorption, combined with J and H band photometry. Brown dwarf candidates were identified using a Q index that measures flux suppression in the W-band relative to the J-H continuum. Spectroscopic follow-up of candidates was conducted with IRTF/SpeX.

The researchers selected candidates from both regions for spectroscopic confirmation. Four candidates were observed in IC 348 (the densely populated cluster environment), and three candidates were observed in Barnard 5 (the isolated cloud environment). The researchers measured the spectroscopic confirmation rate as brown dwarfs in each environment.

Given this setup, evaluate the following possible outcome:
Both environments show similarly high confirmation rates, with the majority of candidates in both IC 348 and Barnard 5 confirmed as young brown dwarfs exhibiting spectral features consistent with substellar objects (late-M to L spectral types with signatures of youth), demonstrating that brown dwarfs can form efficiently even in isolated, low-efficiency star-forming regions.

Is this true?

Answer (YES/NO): NO